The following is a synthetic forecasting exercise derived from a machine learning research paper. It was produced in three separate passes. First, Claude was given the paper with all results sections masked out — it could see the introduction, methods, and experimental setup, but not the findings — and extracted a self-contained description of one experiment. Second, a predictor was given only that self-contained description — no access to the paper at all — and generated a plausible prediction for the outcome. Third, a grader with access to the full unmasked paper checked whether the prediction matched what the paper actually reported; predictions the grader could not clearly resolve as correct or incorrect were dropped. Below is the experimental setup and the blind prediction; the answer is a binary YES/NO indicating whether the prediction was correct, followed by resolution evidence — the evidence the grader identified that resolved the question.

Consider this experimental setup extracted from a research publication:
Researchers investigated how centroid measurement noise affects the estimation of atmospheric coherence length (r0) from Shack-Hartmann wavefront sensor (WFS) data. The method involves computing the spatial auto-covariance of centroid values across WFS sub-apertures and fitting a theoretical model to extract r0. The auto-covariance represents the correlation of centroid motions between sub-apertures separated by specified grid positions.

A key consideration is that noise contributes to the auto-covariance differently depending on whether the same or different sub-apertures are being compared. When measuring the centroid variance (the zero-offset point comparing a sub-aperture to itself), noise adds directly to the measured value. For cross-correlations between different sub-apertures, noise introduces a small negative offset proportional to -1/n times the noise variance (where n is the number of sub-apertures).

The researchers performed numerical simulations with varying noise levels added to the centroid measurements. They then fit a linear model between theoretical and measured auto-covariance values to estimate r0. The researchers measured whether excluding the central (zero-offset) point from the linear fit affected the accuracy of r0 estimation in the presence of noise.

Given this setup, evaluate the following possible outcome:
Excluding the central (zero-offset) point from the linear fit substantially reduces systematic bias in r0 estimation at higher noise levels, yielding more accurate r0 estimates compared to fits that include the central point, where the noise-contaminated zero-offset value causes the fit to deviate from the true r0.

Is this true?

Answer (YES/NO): YES